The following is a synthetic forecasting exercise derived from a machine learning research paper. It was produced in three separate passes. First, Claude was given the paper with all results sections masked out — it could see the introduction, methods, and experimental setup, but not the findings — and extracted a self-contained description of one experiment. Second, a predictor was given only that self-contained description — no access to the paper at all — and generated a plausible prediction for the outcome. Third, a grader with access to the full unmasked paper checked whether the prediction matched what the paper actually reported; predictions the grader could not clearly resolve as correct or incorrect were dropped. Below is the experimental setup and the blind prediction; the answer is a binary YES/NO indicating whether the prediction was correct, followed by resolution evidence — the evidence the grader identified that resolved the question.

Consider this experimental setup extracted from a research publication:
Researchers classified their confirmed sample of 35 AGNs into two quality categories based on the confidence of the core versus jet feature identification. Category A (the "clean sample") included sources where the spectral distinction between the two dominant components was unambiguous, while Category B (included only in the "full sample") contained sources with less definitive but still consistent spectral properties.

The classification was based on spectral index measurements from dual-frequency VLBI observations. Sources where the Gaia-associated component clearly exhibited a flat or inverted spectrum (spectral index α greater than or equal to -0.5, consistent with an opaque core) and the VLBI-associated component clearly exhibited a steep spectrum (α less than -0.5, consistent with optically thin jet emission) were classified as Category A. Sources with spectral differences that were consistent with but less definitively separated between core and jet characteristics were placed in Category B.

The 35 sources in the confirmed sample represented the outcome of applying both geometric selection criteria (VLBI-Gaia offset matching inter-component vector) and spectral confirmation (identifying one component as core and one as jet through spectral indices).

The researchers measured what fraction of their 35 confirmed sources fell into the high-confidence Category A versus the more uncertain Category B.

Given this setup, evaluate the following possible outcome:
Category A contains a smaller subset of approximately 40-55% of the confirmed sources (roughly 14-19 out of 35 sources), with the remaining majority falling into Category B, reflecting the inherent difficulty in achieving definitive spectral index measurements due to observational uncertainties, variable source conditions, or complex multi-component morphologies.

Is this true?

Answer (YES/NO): NO